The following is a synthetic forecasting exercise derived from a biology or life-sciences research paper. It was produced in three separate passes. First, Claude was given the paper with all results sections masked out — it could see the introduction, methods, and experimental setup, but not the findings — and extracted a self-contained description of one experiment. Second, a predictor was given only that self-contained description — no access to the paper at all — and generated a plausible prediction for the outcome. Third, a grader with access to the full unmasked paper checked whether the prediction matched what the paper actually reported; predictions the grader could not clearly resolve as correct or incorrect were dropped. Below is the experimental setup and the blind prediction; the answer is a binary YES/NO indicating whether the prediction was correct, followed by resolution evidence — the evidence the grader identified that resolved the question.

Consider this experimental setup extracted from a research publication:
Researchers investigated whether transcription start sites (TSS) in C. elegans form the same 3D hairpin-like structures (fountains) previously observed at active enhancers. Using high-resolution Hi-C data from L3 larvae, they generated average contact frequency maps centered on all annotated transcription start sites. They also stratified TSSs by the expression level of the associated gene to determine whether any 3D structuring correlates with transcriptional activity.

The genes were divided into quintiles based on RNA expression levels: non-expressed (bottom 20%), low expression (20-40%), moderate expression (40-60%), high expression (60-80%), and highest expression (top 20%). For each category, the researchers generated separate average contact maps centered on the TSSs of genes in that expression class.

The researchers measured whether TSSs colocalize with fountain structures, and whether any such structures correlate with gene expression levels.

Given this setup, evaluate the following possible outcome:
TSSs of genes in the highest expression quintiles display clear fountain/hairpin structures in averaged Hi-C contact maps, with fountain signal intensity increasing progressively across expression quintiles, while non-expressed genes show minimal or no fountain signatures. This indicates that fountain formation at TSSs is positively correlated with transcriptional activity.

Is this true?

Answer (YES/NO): NO